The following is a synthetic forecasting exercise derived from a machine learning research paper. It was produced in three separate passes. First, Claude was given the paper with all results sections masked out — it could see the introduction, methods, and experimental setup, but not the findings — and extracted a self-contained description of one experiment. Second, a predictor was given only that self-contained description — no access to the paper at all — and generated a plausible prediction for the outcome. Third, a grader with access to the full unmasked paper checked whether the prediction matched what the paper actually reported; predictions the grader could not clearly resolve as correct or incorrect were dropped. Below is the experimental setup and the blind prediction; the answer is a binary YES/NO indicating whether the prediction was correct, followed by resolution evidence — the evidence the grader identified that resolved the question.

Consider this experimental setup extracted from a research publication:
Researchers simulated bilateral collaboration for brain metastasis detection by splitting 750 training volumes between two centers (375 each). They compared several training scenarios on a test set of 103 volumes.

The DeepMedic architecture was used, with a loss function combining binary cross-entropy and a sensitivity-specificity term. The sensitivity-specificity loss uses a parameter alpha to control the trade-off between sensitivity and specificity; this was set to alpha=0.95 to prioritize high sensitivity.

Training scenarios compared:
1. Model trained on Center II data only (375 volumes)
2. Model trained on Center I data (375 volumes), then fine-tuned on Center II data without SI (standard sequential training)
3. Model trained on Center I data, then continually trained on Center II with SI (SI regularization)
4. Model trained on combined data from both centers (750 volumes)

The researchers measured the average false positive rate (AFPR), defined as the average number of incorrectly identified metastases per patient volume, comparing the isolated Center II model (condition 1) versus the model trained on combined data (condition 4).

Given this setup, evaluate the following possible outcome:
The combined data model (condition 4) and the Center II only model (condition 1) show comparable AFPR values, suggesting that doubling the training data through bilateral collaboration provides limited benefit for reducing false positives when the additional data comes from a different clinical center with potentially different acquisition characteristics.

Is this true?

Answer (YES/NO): NO